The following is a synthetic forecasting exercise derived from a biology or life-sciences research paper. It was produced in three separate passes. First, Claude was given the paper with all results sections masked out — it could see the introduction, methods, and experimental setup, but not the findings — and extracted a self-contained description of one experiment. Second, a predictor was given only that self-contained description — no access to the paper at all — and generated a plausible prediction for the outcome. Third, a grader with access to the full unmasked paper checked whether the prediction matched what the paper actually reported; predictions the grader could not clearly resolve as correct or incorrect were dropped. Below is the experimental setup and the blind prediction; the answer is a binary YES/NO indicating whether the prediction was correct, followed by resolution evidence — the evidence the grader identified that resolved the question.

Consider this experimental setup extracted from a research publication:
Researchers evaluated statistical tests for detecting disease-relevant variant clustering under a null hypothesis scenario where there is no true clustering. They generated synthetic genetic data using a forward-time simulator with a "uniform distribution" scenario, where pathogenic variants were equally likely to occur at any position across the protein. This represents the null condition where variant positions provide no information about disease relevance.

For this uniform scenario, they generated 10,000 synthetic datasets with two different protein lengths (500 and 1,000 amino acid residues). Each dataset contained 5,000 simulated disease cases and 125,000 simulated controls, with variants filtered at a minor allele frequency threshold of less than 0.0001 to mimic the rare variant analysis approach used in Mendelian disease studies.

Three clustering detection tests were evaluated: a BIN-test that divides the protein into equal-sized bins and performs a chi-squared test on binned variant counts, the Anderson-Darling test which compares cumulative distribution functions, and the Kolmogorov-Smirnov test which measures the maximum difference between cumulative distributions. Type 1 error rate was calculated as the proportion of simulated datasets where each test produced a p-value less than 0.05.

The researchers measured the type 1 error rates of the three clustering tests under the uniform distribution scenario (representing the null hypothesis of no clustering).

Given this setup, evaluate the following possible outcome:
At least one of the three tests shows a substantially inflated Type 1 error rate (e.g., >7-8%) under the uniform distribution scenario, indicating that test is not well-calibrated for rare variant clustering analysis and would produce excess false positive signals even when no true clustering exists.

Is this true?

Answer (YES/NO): NO